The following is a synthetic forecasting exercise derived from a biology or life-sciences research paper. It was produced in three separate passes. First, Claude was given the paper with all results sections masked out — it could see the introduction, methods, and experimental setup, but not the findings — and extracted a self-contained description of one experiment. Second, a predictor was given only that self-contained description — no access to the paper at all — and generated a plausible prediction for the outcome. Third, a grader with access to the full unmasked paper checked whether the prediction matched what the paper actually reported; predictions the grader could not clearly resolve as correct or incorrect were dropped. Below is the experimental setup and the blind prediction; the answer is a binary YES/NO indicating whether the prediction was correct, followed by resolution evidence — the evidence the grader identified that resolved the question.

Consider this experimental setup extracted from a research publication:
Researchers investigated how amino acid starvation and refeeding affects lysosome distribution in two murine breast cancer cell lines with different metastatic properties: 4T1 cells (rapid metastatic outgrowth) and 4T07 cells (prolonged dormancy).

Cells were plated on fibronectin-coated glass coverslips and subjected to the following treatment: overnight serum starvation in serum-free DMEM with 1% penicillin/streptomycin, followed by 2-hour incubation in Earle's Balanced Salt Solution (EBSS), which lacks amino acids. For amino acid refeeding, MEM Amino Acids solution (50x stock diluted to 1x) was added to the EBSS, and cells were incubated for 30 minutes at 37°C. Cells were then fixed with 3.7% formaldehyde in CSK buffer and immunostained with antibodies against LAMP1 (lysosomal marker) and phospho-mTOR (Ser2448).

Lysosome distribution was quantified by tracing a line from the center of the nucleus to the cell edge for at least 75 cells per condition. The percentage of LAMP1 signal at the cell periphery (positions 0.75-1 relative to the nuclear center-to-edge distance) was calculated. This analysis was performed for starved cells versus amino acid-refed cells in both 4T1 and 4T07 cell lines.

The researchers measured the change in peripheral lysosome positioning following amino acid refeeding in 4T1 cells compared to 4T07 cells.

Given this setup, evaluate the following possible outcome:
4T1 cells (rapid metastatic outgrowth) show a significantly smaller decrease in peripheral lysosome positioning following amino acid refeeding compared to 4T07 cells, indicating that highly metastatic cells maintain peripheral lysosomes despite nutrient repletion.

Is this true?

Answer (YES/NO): NO